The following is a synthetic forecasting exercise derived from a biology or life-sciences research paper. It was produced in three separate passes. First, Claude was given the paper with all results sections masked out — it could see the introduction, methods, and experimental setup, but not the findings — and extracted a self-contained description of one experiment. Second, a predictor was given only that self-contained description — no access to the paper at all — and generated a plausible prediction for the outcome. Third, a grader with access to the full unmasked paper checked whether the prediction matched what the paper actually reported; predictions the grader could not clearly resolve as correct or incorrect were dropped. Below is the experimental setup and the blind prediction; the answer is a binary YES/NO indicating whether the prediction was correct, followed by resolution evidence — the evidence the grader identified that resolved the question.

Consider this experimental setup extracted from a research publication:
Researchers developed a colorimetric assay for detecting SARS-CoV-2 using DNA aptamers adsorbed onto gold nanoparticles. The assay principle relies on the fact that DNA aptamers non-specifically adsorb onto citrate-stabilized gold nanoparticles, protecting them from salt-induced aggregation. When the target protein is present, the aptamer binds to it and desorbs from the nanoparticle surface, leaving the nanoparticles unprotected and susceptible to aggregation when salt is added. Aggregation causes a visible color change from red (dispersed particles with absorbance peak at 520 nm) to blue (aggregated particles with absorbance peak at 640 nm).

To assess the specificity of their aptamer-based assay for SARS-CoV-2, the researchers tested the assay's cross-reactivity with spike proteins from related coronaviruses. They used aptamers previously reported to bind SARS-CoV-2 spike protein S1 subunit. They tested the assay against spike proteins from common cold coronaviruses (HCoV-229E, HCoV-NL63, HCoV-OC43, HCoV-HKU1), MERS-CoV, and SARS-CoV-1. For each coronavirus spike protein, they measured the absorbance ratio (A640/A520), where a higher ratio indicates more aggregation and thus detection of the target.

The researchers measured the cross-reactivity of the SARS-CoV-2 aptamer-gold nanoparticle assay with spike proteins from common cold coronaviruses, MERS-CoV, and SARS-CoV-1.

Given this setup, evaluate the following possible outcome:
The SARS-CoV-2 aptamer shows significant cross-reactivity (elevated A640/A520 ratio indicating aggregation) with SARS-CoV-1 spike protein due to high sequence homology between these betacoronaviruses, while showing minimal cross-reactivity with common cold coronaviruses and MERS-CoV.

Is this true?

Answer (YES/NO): NO